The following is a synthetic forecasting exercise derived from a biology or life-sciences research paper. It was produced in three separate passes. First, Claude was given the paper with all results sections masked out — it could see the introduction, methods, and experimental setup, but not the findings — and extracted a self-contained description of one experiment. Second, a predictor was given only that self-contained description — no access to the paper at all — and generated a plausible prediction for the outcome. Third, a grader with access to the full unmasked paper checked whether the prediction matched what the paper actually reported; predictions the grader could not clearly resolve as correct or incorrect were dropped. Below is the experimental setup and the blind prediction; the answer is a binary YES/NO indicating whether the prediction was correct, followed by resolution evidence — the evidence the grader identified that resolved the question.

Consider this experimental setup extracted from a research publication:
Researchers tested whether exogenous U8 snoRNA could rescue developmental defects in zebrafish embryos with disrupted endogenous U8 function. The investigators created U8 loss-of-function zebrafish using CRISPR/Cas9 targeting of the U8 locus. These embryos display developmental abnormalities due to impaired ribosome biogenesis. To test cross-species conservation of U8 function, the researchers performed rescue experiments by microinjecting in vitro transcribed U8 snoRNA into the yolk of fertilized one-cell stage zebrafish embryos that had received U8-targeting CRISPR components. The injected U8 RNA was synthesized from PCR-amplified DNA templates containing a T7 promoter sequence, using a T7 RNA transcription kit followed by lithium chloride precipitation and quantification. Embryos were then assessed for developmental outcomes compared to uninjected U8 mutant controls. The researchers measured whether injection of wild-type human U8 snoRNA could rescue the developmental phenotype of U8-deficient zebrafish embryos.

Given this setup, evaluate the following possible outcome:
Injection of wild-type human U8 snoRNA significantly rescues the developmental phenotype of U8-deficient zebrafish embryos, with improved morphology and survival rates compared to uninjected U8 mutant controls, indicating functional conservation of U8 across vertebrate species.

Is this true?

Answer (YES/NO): NO